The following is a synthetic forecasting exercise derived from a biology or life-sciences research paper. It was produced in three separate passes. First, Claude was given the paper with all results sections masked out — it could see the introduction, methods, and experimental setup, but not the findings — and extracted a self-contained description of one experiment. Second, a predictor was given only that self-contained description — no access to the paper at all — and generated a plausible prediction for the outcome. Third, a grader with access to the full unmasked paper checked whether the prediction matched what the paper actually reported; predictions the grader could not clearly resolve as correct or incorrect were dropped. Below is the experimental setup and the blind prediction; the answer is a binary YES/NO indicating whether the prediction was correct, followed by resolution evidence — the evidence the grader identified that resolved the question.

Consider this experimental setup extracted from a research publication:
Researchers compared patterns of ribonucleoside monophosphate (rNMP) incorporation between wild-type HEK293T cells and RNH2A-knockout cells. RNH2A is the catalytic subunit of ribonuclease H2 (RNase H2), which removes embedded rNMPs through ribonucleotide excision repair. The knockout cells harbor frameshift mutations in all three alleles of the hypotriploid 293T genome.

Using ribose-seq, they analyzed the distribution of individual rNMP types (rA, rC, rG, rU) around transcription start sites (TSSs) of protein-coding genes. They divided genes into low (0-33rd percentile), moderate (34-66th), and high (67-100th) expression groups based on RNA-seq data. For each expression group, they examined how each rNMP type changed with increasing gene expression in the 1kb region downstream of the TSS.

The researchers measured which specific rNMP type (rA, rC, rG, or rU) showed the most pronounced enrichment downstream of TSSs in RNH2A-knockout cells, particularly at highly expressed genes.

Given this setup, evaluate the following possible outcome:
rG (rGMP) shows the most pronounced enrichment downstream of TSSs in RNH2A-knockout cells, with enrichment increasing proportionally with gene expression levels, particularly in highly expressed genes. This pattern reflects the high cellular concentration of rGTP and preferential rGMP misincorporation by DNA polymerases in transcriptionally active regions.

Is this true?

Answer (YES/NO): NO